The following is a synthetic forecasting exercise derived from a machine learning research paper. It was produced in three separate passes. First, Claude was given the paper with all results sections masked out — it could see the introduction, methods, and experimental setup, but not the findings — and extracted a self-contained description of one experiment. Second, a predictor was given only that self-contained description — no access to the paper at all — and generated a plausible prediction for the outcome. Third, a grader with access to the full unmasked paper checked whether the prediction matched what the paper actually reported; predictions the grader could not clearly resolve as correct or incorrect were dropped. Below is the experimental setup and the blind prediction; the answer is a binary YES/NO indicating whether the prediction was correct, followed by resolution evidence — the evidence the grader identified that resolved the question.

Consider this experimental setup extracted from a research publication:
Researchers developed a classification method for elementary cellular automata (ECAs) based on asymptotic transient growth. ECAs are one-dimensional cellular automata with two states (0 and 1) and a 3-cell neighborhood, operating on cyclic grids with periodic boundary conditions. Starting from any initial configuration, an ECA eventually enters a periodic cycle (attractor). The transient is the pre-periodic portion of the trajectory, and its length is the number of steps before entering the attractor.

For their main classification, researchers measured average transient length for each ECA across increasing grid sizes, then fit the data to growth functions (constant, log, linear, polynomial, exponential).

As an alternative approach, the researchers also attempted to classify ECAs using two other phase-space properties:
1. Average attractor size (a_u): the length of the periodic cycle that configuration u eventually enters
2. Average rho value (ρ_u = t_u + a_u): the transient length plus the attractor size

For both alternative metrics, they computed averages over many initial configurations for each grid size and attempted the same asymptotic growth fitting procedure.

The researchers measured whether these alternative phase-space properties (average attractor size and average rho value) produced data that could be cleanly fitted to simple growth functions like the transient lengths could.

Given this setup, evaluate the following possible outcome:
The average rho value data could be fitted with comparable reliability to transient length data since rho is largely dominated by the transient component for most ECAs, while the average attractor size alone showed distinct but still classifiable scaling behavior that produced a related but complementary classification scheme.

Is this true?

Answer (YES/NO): NO